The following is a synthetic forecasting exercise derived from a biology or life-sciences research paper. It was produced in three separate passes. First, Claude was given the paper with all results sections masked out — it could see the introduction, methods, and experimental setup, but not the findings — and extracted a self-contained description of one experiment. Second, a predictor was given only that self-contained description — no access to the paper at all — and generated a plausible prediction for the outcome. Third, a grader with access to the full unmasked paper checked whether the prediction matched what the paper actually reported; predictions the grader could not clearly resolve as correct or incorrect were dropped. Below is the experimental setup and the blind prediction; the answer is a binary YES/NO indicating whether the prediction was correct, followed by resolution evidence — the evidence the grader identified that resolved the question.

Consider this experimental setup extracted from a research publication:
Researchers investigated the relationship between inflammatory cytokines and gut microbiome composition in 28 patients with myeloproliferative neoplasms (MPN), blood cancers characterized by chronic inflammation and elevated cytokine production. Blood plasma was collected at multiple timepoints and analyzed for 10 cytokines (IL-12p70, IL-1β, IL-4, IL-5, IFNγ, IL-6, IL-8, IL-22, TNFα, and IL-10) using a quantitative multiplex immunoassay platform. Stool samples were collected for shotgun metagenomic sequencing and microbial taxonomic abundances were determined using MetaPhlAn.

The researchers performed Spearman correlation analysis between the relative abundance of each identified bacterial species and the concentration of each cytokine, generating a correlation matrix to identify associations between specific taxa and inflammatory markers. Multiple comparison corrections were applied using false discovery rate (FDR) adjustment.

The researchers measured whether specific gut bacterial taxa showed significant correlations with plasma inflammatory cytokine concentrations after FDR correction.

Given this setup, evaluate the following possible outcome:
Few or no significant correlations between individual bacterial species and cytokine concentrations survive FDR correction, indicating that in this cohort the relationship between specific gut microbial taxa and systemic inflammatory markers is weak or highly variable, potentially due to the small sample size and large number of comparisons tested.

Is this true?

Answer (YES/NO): NO